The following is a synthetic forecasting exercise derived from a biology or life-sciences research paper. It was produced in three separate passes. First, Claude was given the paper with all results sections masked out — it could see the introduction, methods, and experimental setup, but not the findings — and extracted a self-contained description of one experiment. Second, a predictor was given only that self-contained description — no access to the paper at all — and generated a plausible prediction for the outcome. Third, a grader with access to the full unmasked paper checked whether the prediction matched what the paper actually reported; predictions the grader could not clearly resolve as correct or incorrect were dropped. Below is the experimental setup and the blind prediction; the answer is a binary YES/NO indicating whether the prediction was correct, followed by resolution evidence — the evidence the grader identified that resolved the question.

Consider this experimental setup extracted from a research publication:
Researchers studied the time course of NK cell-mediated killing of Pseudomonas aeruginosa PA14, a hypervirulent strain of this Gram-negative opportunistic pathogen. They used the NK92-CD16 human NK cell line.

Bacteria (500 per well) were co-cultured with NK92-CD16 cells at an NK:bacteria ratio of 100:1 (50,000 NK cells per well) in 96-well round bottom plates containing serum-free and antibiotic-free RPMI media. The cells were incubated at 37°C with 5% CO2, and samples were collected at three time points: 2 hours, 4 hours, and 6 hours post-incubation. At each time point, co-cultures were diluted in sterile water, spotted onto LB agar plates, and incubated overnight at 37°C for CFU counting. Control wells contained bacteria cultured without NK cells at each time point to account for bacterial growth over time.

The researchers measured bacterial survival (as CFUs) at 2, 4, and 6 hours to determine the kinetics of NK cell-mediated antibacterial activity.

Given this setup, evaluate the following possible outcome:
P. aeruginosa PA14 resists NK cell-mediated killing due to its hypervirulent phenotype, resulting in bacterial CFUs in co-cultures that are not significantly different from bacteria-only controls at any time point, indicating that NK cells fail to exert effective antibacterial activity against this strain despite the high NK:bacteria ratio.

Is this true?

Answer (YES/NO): NO